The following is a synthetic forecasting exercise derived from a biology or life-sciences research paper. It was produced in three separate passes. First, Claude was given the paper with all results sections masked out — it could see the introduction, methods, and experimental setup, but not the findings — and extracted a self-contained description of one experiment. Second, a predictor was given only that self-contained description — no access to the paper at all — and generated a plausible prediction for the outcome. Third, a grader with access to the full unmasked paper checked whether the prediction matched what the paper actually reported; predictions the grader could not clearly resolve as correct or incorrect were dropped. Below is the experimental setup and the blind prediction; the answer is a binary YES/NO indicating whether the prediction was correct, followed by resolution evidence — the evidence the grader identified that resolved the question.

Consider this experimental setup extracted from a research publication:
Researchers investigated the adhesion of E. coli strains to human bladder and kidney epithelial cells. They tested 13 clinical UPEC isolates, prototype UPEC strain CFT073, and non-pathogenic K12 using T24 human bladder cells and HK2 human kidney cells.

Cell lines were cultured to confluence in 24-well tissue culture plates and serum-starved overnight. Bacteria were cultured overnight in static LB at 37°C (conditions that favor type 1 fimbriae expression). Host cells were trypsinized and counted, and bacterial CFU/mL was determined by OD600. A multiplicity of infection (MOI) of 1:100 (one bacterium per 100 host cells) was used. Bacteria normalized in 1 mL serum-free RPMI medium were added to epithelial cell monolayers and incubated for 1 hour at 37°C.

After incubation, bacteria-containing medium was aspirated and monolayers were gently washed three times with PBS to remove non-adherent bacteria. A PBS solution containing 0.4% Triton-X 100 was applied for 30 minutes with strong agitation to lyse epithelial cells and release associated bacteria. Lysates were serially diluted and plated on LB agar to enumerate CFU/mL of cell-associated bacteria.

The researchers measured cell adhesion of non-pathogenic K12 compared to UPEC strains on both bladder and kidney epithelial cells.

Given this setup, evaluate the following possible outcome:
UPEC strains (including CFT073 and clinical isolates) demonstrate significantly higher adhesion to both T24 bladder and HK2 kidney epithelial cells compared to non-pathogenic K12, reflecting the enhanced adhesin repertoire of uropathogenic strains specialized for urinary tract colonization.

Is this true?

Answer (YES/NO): NO